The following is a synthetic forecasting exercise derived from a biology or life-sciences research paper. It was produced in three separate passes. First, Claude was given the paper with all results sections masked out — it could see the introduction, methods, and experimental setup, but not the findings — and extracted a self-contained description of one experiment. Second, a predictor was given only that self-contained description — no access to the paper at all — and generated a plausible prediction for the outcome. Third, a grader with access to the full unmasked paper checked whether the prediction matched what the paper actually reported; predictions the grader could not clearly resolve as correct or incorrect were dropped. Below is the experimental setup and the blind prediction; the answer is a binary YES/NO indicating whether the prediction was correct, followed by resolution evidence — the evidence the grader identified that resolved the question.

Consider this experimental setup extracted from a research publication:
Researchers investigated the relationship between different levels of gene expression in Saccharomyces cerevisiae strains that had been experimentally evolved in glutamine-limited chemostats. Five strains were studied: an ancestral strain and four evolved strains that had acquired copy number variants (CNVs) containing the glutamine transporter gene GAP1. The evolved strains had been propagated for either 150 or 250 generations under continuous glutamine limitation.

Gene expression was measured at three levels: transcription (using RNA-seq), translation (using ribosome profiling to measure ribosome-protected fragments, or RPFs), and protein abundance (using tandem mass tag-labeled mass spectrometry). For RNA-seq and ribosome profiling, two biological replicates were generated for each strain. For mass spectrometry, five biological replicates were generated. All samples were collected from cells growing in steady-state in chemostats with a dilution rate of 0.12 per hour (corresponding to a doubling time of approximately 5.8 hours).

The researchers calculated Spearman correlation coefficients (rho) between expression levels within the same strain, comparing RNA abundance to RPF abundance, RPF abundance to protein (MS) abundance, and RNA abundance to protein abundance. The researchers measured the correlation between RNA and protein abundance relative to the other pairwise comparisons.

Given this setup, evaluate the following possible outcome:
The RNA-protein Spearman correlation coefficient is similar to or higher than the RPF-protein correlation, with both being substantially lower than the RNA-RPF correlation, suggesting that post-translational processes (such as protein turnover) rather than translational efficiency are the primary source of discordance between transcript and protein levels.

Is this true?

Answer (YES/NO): NO